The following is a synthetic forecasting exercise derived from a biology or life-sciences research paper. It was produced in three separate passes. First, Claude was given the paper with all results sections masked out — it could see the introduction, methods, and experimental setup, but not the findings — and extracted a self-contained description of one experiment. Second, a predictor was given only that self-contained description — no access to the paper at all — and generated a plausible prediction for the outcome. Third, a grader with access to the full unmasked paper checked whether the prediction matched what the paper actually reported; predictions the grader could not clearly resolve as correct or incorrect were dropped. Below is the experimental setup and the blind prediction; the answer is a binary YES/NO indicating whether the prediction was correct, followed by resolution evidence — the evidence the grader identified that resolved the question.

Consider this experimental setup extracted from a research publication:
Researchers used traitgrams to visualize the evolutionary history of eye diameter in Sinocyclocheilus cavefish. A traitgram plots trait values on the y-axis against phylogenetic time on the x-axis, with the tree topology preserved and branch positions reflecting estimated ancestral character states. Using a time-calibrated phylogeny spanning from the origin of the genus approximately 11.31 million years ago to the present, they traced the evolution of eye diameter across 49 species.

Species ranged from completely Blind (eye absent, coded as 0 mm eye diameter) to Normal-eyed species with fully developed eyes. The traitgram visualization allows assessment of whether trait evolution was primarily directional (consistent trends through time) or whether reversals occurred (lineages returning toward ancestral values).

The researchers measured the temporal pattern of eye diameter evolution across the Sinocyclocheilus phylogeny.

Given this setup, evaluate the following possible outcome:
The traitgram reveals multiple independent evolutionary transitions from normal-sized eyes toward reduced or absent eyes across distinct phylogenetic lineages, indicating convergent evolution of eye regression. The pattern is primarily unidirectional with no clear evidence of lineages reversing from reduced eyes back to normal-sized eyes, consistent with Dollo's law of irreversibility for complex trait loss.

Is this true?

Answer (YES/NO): NO